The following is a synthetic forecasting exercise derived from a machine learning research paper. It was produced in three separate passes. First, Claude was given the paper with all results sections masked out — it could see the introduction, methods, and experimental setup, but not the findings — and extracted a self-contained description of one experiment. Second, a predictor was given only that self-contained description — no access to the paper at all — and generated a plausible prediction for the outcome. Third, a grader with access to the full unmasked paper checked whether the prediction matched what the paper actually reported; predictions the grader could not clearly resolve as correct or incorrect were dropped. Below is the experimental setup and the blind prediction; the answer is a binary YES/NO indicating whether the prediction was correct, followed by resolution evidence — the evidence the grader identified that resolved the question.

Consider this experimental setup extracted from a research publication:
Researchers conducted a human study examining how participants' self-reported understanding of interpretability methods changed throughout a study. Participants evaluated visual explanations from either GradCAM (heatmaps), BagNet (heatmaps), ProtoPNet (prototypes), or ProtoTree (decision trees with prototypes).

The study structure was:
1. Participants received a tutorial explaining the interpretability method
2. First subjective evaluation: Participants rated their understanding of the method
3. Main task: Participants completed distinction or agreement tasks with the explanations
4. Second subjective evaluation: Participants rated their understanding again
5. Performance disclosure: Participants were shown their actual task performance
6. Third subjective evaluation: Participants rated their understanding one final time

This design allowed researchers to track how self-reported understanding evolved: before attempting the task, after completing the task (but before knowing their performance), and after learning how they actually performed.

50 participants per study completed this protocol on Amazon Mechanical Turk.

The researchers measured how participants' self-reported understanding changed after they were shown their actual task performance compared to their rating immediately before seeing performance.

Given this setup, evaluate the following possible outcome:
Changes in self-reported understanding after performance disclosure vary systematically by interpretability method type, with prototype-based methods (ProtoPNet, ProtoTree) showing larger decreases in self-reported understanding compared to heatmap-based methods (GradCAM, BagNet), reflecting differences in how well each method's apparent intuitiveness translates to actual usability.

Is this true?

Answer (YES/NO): NO